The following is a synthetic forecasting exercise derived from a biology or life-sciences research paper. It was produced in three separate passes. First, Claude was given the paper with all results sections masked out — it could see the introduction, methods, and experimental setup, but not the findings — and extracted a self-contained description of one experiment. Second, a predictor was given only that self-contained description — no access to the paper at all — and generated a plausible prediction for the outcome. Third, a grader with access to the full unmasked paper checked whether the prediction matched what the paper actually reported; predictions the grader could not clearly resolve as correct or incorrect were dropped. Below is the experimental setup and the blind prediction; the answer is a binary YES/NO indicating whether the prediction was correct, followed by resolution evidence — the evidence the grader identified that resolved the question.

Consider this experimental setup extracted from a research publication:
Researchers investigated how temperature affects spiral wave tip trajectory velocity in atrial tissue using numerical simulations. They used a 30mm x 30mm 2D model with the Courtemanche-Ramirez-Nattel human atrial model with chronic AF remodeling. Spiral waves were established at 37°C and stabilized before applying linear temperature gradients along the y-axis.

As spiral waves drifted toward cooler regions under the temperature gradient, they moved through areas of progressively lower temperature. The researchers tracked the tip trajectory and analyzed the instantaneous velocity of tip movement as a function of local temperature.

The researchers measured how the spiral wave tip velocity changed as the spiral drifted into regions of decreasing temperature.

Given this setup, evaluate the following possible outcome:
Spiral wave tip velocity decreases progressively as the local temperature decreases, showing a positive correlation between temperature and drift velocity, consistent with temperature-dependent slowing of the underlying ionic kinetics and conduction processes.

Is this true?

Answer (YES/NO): YES